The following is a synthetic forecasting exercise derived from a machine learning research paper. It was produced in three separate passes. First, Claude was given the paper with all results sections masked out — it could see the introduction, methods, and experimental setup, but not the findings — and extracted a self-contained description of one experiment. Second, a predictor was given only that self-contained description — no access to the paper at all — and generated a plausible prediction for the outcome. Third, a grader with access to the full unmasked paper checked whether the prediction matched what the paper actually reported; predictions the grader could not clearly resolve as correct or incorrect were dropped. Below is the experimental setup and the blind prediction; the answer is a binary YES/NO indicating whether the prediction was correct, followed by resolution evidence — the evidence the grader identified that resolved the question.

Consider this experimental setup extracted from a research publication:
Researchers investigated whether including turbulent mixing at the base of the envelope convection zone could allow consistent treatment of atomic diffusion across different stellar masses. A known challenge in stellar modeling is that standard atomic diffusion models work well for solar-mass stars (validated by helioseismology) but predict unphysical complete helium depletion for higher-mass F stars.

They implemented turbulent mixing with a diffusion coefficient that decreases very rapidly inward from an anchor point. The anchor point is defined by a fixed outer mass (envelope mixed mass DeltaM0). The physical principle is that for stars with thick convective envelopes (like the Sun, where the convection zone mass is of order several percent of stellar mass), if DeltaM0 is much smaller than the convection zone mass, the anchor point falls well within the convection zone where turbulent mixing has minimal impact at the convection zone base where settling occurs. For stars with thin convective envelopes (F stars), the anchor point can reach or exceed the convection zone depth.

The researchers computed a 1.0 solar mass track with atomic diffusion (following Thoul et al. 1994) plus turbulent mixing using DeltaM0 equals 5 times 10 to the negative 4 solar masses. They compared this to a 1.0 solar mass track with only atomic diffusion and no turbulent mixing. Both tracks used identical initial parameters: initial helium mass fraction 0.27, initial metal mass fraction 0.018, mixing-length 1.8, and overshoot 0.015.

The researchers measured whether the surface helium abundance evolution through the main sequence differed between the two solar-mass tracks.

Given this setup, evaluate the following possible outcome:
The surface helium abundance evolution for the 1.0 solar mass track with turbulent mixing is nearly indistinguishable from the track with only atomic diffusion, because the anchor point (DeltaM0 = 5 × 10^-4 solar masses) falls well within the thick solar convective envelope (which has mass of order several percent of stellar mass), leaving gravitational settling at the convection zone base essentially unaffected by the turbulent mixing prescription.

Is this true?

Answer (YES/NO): YES